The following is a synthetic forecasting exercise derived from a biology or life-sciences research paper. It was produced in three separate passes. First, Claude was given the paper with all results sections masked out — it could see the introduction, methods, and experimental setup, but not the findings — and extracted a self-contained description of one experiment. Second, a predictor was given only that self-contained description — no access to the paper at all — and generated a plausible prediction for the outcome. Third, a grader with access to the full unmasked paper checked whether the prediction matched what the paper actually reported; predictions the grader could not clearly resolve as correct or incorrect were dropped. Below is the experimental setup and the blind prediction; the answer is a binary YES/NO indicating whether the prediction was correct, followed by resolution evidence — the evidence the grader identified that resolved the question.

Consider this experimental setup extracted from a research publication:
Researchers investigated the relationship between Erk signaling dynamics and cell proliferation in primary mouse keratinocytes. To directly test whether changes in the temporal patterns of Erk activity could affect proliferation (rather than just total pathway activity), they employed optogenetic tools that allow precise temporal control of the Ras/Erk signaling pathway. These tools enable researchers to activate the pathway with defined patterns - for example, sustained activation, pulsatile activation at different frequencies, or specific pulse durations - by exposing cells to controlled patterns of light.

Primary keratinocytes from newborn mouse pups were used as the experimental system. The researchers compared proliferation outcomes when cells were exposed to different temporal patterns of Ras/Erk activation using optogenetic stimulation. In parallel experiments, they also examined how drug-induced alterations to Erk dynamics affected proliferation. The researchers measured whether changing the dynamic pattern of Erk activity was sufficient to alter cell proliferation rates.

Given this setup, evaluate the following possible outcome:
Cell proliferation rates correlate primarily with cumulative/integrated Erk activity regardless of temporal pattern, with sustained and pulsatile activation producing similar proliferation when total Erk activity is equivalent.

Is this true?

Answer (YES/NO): NO